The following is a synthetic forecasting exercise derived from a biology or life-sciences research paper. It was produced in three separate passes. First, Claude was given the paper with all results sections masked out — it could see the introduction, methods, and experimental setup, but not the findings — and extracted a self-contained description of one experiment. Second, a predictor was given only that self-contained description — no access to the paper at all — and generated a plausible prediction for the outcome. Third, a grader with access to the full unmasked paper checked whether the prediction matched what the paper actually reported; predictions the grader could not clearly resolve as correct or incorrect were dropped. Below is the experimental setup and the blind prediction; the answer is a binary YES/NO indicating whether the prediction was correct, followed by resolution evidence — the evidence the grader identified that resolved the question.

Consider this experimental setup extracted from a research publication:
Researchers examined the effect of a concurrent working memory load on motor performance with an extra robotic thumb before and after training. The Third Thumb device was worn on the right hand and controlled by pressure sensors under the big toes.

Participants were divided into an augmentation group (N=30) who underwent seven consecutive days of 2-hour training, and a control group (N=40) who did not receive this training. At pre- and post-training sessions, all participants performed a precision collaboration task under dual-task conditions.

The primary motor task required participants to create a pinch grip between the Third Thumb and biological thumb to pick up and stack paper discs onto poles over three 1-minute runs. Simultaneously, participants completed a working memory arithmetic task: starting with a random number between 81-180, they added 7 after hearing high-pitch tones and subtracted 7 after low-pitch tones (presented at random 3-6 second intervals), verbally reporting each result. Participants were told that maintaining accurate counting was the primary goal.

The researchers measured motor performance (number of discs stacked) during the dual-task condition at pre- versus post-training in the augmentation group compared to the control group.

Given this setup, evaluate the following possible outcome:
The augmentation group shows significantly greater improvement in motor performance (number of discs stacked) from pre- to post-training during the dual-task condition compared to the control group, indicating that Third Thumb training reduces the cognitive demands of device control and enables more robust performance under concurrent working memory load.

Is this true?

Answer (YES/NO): NO